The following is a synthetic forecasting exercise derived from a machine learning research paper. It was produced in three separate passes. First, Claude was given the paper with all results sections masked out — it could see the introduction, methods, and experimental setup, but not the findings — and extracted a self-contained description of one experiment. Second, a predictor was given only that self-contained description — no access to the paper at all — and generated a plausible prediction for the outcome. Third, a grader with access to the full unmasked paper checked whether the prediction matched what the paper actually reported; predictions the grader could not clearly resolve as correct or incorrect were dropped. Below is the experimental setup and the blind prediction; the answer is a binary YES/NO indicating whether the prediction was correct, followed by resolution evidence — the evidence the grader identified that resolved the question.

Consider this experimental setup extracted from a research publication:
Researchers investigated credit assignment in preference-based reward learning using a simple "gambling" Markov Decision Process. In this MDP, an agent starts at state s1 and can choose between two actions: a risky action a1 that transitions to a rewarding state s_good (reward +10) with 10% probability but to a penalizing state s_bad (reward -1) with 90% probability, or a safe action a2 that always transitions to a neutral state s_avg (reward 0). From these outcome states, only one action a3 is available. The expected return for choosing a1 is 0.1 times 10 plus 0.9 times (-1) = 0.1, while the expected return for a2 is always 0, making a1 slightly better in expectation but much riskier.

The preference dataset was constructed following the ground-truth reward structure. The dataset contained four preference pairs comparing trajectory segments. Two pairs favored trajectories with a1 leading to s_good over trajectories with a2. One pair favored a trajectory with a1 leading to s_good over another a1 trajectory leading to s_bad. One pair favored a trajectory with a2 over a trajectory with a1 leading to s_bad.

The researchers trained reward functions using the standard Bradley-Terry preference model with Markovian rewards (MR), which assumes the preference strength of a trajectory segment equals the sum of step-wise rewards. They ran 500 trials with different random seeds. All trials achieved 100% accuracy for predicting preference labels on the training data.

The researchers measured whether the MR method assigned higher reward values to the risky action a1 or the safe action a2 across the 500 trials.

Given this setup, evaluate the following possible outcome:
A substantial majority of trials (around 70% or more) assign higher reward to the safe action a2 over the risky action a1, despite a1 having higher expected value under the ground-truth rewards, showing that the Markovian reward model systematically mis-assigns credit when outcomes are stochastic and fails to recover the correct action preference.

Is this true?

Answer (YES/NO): NO